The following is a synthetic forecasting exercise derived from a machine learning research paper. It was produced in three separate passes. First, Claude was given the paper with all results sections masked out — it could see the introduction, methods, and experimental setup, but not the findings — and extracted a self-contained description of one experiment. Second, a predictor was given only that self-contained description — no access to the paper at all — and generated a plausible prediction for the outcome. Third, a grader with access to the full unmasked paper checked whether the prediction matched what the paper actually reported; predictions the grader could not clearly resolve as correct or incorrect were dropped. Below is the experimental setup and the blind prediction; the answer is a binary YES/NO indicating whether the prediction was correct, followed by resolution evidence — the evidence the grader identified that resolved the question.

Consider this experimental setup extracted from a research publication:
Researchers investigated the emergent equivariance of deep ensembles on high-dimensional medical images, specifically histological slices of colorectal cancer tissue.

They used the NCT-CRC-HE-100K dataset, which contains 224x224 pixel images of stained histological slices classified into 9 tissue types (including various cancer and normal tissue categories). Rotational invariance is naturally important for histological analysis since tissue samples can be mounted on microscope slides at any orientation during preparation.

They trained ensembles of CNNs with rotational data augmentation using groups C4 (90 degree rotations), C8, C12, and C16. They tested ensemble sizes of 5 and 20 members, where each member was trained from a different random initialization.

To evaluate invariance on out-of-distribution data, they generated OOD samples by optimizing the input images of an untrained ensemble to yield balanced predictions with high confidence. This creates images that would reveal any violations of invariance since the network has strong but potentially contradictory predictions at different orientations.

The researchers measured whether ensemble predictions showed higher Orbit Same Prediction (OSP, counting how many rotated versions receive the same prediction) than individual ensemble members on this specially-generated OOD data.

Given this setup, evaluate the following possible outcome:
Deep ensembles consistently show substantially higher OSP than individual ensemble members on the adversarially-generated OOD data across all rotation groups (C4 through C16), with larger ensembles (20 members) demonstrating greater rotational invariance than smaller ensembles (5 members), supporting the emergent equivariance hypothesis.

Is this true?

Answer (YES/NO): YES